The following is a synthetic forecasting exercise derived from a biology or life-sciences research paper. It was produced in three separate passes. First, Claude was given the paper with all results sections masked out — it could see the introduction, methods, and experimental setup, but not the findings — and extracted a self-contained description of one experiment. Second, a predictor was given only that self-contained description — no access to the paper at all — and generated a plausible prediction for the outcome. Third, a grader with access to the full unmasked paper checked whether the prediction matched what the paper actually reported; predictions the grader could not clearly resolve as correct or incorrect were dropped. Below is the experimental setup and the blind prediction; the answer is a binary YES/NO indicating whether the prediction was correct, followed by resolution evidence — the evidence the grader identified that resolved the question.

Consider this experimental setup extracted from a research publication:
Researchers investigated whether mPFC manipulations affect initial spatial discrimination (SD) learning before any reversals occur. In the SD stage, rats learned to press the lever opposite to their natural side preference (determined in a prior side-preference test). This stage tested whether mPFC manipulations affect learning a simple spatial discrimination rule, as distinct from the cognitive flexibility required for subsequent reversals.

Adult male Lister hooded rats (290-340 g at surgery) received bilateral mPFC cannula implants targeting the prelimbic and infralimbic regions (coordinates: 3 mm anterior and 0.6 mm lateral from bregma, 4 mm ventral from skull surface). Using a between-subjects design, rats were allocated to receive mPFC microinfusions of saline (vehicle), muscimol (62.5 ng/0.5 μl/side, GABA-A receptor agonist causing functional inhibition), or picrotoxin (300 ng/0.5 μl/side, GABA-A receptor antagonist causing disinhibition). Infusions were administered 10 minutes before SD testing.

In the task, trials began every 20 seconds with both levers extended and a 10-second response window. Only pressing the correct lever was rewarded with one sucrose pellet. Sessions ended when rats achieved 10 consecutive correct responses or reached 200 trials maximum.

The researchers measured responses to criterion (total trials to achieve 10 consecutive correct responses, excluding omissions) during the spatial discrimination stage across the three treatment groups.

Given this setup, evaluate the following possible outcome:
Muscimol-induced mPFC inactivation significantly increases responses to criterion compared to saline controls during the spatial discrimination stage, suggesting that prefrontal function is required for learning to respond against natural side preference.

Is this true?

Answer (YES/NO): NO